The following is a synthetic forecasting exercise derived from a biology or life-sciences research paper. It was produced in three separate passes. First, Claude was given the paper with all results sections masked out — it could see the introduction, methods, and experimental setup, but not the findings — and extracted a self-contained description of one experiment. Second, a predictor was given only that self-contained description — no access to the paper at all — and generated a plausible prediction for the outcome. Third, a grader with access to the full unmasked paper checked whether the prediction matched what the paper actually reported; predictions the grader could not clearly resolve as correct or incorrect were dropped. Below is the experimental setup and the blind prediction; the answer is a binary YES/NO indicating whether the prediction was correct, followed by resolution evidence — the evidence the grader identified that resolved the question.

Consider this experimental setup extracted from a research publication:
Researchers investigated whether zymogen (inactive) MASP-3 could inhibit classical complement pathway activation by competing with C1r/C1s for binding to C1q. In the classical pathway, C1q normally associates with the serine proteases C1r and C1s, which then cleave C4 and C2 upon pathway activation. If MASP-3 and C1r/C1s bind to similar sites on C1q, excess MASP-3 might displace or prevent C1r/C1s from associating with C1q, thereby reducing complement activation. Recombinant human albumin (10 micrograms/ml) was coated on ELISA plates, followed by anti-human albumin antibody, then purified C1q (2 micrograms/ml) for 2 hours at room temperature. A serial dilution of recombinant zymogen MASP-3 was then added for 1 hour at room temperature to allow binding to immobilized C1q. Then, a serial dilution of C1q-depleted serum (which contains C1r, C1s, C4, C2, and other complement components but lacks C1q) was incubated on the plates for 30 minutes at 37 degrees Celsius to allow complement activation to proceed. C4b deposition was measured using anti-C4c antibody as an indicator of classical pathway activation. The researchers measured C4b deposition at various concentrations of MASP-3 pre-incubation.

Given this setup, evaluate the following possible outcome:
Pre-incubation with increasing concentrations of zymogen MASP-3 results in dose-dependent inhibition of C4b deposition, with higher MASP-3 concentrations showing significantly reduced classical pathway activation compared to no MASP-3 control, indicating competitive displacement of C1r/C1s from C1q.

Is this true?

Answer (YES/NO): YES